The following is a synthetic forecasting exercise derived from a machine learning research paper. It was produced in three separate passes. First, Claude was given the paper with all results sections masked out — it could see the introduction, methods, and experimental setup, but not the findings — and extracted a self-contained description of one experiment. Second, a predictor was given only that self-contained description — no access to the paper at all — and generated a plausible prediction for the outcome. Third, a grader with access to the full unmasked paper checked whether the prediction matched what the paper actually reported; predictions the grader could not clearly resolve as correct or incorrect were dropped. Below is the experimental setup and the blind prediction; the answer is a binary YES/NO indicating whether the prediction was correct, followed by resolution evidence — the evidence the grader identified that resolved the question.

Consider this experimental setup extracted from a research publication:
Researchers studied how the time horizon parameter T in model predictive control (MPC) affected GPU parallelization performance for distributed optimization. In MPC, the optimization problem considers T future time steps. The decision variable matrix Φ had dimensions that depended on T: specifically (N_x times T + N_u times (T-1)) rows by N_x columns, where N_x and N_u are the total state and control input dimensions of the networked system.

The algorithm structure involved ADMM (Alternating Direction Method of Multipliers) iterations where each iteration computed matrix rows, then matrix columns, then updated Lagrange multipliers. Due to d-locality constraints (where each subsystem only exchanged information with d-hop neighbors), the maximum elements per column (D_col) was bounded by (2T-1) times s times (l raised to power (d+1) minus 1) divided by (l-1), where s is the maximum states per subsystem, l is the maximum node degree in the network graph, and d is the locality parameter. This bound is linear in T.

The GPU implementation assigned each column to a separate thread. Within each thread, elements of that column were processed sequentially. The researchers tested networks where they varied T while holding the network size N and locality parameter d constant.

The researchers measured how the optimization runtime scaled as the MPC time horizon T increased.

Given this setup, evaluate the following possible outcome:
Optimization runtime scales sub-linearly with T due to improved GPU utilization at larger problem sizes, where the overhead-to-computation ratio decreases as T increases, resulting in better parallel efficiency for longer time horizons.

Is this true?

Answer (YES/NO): NO